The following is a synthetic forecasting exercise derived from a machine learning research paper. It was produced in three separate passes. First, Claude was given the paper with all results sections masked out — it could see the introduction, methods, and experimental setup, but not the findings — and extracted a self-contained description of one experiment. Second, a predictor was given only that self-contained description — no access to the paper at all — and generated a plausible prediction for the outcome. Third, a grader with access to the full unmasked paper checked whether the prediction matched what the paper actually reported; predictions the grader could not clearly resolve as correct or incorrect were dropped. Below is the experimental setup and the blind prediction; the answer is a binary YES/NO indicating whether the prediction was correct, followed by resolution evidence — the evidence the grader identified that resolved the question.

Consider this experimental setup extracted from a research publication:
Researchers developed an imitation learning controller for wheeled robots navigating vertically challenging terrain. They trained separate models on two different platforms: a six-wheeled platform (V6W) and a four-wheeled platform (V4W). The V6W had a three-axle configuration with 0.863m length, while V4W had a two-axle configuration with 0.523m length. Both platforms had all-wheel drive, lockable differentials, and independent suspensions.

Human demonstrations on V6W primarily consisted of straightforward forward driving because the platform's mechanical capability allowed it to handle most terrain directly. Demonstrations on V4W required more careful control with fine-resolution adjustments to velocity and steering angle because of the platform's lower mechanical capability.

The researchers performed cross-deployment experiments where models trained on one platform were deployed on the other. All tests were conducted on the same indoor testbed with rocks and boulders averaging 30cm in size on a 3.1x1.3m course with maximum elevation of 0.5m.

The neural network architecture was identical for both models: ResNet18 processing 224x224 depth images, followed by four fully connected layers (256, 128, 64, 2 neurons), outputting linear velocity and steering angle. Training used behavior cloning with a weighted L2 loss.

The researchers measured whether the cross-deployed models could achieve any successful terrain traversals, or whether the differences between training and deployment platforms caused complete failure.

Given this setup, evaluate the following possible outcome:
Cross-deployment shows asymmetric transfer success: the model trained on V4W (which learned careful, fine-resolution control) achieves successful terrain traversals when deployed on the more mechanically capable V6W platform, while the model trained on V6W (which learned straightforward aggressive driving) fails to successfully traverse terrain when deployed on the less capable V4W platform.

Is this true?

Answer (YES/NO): NO